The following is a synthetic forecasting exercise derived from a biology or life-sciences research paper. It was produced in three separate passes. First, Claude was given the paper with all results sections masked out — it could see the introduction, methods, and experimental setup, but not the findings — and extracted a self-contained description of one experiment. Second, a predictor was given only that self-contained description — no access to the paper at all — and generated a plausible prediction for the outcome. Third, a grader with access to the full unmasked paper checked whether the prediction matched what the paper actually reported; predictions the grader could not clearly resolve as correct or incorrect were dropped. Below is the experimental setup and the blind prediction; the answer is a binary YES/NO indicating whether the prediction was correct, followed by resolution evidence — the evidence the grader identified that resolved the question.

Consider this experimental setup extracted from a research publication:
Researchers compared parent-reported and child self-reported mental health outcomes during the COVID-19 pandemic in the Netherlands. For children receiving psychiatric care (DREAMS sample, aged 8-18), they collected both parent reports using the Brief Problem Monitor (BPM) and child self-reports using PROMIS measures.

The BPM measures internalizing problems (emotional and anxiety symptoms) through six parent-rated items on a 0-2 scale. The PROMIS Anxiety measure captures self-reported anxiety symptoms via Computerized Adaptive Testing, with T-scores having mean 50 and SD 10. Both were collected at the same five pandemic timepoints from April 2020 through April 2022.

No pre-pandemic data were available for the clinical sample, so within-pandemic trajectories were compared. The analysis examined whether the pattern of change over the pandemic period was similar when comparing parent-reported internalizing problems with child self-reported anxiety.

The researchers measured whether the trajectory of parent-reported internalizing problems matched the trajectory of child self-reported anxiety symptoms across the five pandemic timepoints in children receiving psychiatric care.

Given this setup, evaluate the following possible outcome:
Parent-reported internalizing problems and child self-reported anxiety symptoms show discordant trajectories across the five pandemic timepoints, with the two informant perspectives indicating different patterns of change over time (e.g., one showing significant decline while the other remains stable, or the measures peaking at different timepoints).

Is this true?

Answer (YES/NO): YES